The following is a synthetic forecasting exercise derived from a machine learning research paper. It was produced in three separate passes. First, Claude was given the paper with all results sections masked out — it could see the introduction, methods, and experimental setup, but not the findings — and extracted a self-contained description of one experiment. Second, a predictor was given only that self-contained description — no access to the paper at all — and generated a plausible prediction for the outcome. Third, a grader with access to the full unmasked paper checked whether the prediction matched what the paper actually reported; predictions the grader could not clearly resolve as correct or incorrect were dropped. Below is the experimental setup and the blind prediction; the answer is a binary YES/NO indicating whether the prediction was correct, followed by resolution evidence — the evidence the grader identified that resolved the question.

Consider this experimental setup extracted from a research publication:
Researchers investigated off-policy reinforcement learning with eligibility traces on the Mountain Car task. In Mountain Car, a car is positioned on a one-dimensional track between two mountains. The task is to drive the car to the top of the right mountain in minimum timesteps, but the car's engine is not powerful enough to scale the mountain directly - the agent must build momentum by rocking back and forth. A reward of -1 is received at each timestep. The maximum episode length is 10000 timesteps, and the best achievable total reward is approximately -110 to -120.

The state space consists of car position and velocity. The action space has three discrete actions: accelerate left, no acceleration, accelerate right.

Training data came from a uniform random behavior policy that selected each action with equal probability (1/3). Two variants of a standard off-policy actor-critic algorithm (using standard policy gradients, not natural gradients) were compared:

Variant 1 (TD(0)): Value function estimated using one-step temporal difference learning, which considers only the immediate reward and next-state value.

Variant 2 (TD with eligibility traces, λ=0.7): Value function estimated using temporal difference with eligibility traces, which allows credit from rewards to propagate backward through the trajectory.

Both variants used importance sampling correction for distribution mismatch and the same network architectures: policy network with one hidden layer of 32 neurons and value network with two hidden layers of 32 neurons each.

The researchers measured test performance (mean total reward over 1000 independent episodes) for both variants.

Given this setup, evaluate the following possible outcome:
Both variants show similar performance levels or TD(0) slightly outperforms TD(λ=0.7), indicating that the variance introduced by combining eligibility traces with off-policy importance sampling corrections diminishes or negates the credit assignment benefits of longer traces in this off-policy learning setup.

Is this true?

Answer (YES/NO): NO